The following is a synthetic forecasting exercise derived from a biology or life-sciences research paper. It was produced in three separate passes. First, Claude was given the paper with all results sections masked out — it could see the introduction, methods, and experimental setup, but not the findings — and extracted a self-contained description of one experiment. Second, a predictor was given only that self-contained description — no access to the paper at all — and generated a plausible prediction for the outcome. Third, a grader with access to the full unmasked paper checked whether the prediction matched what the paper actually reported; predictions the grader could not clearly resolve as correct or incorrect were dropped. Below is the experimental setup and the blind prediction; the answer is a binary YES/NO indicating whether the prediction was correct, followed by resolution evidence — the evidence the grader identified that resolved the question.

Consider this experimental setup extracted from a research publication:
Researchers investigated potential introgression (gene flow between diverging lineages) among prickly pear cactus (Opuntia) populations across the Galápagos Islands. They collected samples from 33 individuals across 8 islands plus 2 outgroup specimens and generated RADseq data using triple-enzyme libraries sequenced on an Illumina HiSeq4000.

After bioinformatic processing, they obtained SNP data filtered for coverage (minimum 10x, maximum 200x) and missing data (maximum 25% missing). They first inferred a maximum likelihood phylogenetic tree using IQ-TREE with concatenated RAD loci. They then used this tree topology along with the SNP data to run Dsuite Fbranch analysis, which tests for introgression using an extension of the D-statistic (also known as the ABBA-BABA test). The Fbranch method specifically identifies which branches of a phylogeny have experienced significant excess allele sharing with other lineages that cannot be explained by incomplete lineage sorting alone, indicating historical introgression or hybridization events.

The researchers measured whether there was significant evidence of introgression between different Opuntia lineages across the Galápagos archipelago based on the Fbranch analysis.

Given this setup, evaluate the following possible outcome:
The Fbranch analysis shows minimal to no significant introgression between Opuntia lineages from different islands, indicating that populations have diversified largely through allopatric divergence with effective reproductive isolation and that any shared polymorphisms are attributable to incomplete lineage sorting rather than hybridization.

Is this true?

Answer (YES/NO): NO